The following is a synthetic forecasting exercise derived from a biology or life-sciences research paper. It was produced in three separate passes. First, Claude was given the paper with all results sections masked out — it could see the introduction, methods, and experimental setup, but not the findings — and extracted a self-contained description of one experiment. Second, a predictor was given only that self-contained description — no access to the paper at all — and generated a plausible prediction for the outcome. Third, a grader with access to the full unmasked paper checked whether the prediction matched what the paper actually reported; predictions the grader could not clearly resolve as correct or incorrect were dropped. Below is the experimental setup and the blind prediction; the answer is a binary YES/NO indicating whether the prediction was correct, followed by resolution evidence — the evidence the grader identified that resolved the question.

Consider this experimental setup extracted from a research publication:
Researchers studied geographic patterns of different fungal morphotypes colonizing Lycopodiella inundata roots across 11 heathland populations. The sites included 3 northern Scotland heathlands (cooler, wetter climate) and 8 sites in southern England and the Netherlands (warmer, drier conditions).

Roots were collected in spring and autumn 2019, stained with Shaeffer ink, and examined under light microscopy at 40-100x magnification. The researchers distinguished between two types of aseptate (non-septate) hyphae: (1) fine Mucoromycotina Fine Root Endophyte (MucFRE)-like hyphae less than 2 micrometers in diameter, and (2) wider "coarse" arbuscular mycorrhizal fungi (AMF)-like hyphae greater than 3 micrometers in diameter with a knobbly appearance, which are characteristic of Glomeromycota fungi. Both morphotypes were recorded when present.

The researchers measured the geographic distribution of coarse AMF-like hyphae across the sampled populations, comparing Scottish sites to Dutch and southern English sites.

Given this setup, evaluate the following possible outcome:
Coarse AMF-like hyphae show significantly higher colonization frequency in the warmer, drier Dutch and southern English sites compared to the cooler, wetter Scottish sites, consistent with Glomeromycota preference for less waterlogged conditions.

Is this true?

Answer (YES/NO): YES